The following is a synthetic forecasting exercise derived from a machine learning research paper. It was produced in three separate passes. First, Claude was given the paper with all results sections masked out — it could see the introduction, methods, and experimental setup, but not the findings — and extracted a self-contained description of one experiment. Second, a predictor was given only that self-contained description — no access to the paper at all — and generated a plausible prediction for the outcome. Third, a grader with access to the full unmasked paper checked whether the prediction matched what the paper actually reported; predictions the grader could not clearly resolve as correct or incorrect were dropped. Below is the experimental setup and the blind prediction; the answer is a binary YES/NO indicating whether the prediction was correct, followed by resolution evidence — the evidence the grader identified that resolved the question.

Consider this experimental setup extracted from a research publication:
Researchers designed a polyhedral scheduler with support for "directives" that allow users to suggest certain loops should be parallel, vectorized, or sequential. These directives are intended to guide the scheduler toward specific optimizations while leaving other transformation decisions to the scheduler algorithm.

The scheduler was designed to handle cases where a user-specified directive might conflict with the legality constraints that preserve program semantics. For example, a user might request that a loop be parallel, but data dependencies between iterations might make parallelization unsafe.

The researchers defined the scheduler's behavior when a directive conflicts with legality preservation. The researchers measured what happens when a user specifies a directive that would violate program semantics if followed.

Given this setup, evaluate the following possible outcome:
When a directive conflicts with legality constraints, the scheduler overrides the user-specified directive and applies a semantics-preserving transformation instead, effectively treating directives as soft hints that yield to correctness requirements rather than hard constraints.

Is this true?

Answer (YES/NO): YES